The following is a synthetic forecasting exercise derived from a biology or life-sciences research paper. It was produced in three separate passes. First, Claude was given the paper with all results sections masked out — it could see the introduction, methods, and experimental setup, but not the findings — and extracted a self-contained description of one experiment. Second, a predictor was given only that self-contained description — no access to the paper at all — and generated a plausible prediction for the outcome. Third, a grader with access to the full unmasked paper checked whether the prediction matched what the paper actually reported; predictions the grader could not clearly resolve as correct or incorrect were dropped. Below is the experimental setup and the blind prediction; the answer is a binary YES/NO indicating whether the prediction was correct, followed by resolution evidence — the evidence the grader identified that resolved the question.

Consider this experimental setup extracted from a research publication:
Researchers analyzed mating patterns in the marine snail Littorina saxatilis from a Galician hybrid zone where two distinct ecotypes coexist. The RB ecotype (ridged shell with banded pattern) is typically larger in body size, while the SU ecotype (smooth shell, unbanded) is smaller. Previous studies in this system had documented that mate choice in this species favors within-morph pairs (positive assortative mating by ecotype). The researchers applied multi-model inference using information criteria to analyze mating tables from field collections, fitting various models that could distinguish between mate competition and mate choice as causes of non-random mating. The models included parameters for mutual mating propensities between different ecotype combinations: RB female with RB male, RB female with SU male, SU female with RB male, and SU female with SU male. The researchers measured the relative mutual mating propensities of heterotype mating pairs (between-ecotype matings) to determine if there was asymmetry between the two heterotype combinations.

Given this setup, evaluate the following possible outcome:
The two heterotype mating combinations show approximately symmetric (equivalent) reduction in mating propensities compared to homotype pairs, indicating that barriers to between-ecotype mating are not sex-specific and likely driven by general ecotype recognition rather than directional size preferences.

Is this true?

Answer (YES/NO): NO